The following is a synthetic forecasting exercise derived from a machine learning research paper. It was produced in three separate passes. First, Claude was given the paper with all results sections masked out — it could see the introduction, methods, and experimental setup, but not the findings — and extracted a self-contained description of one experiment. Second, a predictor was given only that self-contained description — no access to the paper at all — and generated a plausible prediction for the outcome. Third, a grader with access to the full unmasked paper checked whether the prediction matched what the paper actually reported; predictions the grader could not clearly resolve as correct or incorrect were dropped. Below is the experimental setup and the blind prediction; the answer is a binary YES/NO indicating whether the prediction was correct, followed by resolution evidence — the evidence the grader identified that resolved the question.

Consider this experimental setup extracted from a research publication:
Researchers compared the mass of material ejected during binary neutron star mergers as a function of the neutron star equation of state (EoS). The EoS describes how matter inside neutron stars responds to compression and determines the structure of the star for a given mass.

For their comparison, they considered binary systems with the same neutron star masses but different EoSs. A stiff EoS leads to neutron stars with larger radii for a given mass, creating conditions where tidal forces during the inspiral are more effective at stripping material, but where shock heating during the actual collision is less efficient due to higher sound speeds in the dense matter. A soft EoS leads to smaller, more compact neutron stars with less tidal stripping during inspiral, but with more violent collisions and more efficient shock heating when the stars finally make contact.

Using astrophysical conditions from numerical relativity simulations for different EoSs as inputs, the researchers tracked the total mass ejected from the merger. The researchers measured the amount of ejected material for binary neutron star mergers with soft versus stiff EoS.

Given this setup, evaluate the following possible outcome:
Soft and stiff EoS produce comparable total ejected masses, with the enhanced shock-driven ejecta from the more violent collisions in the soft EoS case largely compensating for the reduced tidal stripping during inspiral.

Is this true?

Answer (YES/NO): NO